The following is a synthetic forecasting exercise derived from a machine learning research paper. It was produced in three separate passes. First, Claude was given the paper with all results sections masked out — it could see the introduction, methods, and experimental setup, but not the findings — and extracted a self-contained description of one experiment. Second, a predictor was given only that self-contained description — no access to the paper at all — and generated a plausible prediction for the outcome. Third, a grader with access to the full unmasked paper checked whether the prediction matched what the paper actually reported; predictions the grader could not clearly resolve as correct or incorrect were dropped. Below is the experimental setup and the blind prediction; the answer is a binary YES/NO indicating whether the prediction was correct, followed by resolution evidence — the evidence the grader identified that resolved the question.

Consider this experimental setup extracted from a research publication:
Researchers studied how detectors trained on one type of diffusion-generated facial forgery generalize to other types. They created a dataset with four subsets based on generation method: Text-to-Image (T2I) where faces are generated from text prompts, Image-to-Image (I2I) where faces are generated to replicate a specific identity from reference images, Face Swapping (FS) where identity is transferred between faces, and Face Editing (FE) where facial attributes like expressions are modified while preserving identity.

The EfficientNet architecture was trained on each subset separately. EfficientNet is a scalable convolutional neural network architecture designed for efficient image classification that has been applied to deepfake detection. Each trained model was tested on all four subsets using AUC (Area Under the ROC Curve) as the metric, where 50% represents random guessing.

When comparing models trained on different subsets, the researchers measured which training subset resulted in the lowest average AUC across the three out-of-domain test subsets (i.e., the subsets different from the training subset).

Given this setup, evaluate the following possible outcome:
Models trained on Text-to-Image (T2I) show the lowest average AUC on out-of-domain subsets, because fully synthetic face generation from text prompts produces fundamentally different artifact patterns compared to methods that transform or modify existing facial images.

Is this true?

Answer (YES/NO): NO